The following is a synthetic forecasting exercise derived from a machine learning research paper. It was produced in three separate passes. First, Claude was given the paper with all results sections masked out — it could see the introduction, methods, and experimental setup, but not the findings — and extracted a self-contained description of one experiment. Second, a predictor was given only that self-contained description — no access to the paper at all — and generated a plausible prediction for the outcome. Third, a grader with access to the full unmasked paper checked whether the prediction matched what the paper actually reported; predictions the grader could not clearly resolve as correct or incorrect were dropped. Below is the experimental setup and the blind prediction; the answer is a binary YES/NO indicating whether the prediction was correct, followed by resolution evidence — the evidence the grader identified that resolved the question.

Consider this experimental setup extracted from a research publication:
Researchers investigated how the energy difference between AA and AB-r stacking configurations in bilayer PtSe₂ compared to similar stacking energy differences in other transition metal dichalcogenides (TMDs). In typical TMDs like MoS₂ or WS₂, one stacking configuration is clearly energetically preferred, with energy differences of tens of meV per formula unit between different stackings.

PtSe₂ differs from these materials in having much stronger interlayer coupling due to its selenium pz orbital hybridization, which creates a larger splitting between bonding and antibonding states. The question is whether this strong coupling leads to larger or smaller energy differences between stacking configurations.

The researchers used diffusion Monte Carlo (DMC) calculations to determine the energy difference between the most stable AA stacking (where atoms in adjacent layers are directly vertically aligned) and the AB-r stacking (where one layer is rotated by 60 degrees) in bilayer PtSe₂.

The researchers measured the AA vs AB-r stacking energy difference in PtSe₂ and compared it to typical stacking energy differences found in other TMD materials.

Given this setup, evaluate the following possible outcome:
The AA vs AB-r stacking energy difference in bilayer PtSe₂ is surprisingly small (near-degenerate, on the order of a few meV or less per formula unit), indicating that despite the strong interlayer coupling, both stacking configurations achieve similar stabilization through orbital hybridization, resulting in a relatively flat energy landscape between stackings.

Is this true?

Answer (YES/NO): YES